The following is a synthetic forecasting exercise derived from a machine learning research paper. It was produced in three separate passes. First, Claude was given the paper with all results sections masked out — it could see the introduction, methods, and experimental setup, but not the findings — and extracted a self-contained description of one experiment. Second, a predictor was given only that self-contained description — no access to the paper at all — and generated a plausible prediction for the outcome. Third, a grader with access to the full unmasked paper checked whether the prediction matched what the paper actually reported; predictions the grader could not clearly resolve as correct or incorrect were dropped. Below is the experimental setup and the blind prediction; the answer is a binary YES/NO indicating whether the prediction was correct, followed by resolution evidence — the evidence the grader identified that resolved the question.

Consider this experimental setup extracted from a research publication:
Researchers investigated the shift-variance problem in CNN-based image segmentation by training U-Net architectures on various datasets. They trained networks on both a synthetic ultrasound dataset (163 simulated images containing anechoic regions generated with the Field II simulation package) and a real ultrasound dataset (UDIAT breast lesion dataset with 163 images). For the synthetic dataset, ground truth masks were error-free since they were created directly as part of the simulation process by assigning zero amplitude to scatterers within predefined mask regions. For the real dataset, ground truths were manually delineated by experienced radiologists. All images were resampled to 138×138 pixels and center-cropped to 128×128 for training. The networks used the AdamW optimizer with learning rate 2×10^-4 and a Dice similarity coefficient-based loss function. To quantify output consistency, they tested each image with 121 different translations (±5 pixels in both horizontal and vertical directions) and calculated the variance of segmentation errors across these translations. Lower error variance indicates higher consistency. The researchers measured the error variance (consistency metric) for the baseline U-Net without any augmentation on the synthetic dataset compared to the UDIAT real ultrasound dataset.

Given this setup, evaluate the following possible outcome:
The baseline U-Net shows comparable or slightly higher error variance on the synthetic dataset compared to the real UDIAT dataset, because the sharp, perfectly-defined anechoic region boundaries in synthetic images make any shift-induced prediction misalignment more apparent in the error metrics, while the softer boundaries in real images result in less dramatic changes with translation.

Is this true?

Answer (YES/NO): NO